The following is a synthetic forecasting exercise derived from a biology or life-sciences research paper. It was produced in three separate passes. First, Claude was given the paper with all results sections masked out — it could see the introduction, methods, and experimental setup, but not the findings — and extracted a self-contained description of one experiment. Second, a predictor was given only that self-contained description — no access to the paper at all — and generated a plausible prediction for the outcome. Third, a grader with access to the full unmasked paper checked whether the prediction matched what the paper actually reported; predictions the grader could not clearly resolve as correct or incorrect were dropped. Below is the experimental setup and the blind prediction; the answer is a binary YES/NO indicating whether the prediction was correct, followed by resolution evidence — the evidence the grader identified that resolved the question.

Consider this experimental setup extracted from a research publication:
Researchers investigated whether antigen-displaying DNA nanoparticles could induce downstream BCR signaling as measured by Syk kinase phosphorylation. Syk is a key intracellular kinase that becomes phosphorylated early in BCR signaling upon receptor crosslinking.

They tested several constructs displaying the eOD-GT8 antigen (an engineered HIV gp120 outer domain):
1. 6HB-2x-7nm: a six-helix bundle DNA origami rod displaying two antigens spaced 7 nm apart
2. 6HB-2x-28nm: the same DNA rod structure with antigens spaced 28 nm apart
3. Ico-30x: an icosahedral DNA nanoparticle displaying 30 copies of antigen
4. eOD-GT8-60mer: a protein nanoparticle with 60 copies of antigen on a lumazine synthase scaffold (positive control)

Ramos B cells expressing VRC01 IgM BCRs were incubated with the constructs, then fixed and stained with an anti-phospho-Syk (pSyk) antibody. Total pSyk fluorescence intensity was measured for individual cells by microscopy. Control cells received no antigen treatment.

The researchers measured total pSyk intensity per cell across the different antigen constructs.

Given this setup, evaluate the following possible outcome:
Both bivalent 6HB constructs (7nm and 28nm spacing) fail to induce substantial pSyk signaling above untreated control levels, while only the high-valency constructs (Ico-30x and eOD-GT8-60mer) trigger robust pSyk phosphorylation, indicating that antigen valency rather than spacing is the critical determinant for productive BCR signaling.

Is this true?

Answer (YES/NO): NO